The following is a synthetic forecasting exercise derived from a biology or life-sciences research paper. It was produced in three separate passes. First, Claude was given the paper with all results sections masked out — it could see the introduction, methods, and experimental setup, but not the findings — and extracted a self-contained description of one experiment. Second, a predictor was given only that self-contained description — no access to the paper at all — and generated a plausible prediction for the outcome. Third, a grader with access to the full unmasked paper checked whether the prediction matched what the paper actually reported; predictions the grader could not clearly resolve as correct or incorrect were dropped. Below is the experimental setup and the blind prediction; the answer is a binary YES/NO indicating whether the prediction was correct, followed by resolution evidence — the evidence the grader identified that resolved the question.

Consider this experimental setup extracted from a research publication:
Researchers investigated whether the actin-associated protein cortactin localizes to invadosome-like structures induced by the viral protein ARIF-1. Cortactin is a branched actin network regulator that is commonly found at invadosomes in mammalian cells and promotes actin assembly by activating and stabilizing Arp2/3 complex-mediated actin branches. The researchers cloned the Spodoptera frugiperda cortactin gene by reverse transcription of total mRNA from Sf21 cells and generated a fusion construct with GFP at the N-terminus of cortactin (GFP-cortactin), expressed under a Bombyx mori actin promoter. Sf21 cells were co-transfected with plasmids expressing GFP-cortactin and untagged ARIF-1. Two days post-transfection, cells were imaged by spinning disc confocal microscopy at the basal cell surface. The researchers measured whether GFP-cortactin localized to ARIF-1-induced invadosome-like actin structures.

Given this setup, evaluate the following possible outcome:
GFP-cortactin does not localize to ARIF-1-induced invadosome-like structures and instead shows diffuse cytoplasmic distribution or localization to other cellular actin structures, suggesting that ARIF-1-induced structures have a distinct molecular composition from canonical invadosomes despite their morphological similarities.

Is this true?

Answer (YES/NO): NO